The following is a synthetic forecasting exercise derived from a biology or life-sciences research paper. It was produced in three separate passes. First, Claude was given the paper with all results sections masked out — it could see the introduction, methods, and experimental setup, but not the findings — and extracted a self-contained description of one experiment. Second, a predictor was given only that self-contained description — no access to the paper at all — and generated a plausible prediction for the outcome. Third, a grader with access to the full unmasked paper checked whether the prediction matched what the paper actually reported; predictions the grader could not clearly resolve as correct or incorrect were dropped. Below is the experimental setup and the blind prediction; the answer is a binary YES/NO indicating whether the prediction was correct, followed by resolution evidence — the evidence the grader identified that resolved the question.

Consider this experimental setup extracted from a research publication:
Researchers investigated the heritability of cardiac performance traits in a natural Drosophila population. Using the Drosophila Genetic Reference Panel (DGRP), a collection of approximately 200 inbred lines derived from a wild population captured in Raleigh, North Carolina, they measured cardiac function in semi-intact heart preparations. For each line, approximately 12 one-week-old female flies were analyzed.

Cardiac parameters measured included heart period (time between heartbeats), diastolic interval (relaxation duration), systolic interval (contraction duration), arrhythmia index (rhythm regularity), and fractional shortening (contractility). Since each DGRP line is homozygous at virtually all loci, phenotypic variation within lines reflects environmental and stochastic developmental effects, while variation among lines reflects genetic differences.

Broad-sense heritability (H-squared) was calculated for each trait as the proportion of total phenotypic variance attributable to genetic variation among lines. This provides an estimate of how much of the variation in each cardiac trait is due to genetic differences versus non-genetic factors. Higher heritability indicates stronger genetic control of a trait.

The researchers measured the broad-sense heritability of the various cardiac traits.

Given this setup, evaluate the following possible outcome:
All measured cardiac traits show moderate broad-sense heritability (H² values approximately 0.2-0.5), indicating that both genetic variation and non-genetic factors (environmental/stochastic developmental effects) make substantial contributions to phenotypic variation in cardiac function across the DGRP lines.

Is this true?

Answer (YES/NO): NO